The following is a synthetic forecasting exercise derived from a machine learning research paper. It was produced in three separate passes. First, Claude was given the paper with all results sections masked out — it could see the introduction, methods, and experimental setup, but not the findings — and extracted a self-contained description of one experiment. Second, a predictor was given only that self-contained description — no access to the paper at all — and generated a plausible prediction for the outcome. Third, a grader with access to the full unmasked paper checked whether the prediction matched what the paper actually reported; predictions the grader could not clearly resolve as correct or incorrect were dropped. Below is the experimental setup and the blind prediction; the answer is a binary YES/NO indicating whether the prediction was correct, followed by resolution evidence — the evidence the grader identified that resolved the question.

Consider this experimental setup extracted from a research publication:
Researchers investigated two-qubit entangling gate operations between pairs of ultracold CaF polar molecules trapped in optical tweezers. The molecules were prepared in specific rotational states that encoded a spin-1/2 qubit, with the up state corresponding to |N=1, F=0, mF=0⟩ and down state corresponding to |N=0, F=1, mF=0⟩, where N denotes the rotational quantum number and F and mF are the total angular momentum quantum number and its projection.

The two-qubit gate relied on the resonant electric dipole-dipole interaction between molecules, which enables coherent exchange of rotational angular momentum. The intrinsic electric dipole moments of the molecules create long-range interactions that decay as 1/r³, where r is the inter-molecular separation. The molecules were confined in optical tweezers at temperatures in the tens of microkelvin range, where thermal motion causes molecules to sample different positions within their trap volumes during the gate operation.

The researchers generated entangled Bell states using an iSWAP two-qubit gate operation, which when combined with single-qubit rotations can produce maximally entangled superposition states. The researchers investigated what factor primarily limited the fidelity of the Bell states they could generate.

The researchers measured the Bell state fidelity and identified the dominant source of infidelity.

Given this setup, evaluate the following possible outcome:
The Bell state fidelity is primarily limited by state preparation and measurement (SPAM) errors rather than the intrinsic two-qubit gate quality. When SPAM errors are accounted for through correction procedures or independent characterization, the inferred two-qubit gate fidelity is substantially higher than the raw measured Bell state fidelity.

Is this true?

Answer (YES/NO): NO